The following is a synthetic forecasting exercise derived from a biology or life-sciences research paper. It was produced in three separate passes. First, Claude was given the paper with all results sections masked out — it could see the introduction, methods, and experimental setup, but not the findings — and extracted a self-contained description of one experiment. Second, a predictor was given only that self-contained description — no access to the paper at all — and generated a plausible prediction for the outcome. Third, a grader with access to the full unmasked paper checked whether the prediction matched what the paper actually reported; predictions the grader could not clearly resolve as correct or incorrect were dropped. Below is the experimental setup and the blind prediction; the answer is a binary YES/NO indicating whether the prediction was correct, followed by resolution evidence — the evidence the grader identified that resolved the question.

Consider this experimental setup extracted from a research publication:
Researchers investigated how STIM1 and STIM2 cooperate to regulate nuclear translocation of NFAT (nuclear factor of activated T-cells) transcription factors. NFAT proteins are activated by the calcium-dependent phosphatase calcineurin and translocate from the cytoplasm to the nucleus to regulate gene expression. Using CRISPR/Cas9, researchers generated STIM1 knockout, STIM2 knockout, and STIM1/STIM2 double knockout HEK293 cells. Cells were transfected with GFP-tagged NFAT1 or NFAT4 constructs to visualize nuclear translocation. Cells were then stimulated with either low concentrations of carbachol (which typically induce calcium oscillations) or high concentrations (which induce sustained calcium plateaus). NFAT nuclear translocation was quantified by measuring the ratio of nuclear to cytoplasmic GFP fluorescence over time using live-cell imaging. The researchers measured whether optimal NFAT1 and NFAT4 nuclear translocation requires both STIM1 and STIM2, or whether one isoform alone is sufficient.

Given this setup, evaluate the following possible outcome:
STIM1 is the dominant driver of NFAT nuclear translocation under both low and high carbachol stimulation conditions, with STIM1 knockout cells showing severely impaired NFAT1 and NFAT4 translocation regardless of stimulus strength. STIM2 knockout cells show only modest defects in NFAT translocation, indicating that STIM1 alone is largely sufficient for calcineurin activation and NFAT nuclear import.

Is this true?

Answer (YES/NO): NO